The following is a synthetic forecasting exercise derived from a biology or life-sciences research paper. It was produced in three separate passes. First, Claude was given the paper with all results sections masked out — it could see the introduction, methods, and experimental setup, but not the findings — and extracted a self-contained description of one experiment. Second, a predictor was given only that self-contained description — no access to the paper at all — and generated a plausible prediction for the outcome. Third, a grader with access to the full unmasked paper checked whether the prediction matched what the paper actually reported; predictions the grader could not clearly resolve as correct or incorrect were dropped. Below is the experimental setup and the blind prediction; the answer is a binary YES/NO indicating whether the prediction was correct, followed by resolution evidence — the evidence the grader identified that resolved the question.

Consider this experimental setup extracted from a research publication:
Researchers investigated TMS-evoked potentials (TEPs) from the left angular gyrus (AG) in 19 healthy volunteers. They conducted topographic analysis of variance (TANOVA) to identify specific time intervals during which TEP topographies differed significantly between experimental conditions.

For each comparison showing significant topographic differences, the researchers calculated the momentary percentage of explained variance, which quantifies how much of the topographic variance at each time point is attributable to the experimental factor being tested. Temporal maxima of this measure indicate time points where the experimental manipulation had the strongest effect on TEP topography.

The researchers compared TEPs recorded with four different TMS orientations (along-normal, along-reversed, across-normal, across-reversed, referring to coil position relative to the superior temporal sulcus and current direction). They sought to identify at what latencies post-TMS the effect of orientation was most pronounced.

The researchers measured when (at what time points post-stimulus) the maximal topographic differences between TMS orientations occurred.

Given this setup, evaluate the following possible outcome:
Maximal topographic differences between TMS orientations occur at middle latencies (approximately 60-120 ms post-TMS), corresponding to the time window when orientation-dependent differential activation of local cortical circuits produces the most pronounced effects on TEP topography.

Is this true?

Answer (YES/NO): NO